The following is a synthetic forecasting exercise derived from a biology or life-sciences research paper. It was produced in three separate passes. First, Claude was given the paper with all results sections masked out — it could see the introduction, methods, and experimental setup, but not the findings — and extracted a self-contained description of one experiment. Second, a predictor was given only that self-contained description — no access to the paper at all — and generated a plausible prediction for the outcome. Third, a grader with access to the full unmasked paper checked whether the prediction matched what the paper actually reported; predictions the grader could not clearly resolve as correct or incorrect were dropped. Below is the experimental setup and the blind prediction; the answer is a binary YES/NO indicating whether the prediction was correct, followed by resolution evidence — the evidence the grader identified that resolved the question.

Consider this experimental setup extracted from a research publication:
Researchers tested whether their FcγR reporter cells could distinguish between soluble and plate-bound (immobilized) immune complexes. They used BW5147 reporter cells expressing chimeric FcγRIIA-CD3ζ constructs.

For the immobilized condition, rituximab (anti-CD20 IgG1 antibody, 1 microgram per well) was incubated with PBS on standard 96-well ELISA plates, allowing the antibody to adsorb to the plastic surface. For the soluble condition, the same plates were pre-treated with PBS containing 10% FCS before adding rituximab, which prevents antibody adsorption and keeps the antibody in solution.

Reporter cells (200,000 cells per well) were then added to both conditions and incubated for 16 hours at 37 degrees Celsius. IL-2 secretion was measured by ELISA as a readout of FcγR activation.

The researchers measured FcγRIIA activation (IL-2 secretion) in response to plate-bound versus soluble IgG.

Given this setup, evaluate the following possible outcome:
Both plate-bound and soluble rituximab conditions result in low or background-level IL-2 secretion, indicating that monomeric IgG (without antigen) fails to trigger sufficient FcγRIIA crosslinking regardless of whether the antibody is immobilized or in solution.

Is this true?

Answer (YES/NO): NO